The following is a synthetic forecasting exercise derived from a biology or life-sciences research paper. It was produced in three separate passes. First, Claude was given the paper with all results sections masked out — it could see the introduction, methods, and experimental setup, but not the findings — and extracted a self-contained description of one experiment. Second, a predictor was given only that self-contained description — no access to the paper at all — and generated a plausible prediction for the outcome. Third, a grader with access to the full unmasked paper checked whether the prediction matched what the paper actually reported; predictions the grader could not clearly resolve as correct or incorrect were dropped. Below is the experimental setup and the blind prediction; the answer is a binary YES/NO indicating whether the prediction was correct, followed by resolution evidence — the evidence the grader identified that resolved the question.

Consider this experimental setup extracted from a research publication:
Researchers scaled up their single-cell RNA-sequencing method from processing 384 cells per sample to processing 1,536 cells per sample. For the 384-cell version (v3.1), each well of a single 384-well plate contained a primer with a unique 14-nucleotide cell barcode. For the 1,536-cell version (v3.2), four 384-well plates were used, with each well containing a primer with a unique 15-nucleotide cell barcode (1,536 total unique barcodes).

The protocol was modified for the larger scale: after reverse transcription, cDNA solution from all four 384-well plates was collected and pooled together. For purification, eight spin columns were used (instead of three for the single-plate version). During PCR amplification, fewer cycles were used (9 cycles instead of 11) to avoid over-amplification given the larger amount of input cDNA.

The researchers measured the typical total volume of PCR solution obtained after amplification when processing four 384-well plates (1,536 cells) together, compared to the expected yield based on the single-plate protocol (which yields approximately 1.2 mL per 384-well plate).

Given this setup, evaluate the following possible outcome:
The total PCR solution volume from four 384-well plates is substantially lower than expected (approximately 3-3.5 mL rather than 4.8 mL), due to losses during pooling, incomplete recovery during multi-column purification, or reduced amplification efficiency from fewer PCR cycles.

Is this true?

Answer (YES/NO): YES